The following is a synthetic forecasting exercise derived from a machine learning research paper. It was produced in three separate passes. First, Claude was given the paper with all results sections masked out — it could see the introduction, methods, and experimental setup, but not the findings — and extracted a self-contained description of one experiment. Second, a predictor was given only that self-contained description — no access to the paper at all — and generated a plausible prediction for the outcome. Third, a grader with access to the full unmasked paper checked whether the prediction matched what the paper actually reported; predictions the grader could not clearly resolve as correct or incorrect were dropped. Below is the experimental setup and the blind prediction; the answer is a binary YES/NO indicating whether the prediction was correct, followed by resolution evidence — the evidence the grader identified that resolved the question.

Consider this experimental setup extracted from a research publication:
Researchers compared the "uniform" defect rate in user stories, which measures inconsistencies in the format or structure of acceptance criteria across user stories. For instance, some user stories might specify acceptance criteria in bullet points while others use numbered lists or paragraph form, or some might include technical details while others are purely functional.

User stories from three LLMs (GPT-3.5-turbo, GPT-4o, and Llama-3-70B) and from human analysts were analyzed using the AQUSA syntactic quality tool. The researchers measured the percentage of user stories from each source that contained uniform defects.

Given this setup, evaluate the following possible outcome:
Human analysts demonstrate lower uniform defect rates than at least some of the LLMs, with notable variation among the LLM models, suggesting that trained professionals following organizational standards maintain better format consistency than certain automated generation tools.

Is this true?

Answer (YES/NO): YES